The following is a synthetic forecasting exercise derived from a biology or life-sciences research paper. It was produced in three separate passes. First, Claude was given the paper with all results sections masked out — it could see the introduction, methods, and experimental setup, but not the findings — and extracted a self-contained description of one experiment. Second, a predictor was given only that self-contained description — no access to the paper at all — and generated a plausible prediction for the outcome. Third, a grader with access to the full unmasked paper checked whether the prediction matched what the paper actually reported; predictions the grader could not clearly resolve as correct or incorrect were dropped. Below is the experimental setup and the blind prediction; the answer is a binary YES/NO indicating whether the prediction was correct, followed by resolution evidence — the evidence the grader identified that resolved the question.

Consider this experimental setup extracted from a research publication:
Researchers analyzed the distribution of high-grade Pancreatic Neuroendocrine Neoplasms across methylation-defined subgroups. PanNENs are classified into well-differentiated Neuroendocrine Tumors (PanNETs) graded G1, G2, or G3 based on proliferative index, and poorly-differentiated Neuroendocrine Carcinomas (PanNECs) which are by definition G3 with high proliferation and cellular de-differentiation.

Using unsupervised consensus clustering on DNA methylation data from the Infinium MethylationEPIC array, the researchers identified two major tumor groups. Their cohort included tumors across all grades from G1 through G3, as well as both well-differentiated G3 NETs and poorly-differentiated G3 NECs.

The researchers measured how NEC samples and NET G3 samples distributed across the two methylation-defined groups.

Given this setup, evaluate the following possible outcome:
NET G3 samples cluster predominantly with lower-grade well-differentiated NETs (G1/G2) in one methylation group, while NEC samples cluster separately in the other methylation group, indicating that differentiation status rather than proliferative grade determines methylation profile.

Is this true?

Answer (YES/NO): NO